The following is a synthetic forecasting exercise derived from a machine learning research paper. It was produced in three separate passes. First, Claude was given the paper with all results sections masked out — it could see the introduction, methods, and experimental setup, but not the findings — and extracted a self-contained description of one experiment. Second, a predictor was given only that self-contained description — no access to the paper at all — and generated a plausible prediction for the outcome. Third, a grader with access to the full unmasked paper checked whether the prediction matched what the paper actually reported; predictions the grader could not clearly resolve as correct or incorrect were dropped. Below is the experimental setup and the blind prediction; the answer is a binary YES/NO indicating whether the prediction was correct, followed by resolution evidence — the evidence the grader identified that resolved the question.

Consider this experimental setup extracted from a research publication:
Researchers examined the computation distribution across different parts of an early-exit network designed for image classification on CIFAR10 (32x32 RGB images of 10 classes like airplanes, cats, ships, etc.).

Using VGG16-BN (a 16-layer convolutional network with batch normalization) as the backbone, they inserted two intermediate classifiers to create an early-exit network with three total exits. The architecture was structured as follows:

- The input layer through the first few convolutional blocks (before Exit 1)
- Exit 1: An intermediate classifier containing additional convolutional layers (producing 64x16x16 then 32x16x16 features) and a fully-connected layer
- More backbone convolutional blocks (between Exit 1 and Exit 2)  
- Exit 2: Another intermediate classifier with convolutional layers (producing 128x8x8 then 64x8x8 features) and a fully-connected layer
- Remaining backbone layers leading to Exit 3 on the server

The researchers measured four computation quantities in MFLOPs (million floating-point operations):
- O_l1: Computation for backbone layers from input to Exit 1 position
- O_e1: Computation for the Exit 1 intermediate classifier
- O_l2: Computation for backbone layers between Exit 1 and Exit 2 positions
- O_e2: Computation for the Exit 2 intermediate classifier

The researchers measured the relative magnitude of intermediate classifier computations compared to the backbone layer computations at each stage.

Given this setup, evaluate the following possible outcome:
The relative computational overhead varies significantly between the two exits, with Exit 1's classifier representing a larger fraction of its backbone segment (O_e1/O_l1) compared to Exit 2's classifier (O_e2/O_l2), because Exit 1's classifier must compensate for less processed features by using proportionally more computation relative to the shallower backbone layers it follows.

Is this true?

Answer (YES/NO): YES